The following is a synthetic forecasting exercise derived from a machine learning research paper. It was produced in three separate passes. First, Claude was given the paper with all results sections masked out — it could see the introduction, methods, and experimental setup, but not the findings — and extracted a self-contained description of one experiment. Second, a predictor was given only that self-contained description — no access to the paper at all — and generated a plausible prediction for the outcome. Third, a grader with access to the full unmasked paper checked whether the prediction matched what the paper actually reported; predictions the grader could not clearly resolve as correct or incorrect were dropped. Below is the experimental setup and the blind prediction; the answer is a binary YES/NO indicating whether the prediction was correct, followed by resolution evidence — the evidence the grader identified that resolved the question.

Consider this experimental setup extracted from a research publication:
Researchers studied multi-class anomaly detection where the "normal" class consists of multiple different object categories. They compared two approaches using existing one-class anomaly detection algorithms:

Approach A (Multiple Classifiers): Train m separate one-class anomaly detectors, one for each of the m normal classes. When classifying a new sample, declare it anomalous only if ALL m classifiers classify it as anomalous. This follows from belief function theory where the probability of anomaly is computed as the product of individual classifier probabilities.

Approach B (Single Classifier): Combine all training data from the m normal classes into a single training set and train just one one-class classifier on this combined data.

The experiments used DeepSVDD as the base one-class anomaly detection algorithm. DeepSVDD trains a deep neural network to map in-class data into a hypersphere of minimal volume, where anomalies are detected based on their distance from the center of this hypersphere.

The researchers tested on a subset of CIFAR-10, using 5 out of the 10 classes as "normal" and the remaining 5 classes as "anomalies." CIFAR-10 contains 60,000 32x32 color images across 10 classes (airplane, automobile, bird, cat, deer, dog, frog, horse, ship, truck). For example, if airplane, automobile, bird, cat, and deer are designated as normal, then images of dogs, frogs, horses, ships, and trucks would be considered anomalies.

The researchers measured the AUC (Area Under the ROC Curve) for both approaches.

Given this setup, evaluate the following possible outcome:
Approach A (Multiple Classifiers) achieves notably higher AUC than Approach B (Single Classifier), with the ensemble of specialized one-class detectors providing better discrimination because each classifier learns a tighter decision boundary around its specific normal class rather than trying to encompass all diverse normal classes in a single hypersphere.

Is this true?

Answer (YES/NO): NO